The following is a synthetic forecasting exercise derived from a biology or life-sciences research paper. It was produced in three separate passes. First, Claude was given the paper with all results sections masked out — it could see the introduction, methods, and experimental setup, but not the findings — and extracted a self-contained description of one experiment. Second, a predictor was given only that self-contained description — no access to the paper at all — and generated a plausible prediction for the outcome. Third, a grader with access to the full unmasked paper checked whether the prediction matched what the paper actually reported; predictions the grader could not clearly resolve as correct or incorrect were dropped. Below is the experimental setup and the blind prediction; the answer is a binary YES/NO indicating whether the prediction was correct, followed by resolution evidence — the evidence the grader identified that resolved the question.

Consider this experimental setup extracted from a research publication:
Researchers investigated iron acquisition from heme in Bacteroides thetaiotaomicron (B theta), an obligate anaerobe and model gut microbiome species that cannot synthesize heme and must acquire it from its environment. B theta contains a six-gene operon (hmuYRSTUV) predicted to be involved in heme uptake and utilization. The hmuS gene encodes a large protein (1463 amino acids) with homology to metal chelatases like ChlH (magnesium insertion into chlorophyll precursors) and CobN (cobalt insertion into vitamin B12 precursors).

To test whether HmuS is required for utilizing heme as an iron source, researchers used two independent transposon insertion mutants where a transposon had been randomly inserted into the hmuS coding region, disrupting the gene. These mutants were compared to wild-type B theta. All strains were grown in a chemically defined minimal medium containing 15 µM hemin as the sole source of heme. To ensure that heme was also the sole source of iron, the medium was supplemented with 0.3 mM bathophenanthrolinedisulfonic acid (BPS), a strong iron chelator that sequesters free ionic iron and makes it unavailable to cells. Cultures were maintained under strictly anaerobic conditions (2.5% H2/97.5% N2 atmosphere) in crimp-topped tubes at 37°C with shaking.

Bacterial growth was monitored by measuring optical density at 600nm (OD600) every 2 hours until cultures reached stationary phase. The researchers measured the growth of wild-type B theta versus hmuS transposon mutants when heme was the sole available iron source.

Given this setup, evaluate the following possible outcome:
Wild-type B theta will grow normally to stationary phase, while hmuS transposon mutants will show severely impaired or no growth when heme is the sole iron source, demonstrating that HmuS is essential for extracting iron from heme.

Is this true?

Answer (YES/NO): YES